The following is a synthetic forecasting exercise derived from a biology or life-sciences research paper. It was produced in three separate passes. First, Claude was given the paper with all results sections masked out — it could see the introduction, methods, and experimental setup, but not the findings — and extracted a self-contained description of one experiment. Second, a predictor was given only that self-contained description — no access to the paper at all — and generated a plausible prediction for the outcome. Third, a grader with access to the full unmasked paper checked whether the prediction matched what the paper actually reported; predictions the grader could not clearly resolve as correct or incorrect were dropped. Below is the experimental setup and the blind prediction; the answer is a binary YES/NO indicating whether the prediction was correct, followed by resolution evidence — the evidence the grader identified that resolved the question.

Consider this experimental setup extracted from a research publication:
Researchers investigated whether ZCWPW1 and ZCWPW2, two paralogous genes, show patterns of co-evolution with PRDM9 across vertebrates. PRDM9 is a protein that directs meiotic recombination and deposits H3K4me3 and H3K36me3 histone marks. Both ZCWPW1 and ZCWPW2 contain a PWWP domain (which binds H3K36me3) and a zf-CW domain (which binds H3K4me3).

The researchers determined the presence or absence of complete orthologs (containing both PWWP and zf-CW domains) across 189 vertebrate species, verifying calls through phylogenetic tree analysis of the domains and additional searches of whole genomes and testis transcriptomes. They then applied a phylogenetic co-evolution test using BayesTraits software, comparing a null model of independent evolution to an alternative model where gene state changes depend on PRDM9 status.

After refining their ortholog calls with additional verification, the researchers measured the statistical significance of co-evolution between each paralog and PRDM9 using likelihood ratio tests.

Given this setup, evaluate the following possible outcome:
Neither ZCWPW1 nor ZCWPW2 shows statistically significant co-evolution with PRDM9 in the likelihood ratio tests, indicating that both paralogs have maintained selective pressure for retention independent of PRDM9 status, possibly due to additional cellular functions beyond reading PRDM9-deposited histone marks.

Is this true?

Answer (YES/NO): NO